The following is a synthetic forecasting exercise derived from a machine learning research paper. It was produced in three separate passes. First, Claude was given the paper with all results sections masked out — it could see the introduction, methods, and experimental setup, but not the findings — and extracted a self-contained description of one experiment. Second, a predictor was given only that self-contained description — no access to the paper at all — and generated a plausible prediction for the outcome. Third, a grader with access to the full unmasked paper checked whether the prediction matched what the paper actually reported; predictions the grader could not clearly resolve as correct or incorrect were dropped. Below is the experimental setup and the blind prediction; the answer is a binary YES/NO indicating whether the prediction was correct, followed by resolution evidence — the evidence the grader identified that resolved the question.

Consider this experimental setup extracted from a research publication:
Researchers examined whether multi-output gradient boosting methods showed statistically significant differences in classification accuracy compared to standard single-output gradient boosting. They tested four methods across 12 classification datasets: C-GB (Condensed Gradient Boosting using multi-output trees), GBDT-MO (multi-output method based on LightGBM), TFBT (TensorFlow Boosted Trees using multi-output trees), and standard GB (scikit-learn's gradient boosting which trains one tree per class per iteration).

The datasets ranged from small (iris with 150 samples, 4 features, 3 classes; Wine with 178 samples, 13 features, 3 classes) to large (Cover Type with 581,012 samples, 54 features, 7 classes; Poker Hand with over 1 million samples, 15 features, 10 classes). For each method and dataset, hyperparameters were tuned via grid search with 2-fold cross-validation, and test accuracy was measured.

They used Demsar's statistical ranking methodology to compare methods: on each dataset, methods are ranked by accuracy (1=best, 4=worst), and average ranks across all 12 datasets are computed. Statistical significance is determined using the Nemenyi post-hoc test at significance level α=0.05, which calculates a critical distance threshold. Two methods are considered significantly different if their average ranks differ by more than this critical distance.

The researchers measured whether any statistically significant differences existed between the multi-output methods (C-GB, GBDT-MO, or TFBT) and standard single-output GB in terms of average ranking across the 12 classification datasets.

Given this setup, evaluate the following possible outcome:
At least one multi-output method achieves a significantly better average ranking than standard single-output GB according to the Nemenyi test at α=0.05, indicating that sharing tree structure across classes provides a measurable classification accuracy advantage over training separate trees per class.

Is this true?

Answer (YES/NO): NO